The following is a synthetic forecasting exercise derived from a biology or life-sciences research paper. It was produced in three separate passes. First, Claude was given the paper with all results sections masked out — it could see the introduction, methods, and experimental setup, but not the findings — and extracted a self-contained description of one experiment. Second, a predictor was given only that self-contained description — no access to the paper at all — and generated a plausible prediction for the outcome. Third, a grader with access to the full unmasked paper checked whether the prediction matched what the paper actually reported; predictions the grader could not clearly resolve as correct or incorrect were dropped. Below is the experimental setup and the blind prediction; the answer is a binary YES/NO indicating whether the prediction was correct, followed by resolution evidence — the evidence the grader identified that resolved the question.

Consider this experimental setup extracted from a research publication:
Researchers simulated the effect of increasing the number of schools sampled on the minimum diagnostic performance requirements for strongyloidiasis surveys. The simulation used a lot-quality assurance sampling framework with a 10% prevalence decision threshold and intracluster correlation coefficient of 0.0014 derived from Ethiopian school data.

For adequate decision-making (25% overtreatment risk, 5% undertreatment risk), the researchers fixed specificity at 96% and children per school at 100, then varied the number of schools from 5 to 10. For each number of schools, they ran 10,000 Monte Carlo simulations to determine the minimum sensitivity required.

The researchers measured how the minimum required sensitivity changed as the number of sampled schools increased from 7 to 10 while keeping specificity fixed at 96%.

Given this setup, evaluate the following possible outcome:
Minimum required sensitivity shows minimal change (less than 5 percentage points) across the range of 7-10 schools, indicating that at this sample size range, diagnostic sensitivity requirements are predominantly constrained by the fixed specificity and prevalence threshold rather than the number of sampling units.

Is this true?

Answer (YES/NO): NO